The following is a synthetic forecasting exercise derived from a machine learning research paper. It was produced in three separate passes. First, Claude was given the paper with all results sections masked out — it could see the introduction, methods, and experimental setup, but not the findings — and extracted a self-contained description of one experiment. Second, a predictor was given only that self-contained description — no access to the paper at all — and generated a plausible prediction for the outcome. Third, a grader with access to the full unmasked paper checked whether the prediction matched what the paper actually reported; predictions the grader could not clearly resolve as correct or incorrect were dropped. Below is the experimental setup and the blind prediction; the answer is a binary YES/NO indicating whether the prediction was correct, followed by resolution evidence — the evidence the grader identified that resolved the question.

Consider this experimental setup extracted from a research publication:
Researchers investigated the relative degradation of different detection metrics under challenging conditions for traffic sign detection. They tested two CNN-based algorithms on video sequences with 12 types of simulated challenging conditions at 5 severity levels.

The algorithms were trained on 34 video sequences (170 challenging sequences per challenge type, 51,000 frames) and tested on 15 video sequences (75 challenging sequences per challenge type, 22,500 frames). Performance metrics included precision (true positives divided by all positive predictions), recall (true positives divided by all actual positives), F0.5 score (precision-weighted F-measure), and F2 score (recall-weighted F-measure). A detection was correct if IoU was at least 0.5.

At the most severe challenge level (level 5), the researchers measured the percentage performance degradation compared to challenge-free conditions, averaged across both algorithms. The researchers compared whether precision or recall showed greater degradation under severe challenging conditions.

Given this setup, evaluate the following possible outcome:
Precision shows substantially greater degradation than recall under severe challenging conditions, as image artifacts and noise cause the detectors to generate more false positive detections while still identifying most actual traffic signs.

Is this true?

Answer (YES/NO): NO